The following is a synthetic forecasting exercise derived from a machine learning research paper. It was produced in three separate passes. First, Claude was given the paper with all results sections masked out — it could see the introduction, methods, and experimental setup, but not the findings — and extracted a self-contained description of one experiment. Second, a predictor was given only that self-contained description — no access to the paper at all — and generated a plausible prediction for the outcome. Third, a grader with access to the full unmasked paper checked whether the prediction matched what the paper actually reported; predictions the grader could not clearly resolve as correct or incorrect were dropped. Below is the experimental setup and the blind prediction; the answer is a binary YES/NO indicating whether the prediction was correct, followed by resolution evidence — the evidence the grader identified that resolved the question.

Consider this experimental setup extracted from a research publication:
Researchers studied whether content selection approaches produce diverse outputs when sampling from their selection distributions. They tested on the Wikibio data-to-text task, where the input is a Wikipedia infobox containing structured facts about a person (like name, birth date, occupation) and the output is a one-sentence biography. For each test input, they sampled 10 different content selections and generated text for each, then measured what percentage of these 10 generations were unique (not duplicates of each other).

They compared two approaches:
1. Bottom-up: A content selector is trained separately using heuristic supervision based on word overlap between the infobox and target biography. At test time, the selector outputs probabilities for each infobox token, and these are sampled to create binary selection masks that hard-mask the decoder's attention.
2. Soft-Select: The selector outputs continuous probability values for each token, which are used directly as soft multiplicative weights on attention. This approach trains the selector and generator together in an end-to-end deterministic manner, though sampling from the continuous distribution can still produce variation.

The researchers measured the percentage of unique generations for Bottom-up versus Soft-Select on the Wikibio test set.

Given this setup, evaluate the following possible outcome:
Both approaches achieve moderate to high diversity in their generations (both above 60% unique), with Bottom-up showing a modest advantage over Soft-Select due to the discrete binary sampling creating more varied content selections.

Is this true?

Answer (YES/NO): NO